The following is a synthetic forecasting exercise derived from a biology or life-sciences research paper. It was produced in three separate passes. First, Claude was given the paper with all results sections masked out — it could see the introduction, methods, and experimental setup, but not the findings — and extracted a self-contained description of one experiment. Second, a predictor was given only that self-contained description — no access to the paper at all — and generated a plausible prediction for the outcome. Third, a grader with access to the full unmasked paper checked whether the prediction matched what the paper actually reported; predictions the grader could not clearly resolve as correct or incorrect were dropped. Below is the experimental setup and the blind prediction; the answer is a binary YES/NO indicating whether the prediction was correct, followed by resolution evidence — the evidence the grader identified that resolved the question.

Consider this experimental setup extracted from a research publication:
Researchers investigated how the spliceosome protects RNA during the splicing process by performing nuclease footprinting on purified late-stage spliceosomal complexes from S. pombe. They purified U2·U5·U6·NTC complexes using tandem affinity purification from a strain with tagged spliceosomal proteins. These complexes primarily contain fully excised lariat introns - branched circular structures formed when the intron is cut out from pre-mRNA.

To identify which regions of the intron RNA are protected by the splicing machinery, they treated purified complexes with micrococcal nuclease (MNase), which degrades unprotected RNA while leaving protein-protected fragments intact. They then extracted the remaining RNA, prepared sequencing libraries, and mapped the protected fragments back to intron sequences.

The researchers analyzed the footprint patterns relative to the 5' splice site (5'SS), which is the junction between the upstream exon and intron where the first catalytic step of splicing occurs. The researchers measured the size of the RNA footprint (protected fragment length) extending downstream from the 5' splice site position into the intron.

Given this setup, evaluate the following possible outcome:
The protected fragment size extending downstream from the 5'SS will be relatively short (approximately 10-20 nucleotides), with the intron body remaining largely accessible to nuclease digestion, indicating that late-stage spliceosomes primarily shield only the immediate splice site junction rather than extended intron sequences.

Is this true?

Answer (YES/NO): NO